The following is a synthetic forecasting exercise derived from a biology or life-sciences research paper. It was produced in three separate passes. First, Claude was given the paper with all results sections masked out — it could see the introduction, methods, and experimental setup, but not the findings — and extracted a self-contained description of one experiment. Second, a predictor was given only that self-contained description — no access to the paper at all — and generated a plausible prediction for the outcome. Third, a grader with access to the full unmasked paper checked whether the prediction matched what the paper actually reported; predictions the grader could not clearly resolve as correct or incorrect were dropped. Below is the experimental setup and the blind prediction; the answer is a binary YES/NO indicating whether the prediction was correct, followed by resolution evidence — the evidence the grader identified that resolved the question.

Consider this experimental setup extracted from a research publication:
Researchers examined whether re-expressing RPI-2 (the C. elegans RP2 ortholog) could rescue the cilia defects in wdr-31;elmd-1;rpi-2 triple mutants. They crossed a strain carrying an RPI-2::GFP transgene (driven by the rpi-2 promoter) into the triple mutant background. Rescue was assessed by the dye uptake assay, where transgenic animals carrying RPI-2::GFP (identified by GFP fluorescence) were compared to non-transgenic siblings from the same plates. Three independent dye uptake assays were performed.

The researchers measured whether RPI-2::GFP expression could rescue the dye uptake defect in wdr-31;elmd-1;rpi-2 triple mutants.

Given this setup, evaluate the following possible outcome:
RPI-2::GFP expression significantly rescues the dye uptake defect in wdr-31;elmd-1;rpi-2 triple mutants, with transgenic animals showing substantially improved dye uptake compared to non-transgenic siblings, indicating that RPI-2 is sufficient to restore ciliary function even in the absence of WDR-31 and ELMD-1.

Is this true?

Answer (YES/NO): YES